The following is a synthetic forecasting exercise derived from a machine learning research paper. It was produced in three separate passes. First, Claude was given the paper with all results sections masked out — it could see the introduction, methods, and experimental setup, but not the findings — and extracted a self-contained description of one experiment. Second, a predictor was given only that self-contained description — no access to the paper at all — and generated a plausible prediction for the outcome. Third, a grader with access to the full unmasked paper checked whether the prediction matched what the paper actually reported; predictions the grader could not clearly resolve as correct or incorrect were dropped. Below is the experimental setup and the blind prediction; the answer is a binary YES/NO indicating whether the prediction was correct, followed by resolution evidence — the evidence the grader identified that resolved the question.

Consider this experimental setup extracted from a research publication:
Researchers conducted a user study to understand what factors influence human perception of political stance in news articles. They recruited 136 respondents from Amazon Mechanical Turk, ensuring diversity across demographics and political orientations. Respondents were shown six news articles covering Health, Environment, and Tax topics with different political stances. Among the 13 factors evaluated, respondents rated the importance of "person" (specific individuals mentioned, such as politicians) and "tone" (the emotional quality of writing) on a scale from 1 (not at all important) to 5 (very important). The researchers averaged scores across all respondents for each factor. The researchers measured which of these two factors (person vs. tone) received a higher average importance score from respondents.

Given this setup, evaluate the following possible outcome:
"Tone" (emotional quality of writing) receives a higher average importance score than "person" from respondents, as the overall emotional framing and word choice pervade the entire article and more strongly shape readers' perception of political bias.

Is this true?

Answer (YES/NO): NO